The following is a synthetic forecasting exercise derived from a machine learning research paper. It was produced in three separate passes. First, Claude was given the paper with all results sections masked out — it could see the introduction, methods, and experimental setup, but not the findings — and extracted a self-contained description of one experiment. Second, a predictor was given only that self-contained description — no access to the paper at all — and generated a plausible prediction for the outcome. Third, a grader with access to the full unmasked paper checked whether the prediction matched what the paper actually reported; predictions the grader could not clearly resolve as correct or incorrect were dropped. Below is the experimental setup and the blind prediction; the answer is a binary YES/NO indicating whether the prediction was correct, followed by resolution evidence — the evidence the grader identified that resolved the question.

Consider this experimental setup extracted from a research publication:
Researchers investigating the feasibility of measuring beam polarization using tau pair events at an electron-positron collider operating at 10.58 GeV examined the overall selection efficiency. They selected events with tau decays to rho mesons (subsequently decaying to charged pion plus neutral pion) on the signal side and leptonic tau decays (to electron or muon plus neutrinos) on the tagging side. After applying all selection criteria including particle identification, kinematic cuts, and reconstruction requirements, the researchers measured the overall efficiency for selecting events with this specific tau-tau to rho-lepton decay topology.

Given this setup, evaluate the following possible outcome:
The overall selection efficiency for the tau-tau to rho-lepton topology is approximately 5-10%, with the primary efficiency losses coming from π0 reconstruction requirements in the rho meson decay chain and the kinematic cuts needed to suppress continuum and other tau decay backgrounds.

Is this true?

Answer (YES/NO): YES